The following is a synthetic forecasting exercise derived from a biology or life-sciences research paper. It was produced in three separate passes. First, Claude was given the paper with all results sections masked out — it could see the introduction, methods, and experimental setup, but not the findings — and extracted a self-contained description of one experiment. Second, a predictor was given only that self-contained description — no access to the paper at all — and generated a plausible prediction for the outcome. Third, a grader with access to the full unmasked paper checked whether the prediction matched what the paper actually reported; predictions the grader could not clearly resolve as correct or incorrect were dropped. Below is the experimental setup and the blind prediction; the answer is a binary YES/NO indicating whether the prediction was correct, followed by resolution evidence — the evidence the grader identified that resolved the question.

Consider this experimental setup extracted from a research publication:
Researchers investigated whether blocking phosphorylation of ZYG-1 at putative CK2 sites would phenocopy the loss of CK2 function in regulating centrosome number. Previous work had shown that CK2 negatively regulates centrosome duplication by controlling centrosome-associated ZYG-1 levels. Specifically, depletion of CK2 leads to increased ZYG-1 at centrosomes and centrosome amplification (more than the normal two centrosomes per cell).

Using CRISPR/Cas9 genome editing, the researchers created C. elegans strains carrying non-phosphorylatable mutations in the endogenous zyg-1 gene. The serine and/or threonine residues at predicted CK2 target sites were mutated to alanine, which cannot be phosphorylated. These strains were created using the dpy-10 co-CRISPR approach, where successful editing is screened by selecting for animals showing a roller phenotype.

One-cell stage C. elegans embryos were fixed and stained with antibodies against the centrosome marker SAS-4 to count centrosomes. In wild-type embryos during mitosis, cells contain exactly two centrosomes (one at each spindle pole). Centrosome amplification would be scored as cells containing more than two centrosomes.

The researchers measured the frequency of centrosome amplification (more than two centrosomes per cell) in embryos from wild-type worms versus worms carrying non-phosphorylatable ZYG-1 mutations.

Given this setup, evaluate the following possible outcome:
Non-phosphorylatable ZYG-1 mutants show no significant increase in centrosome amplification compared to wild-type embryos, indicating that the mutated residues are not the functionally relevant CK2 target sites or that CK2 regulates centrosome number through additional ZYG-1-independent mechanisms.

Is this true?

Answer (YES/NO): NO